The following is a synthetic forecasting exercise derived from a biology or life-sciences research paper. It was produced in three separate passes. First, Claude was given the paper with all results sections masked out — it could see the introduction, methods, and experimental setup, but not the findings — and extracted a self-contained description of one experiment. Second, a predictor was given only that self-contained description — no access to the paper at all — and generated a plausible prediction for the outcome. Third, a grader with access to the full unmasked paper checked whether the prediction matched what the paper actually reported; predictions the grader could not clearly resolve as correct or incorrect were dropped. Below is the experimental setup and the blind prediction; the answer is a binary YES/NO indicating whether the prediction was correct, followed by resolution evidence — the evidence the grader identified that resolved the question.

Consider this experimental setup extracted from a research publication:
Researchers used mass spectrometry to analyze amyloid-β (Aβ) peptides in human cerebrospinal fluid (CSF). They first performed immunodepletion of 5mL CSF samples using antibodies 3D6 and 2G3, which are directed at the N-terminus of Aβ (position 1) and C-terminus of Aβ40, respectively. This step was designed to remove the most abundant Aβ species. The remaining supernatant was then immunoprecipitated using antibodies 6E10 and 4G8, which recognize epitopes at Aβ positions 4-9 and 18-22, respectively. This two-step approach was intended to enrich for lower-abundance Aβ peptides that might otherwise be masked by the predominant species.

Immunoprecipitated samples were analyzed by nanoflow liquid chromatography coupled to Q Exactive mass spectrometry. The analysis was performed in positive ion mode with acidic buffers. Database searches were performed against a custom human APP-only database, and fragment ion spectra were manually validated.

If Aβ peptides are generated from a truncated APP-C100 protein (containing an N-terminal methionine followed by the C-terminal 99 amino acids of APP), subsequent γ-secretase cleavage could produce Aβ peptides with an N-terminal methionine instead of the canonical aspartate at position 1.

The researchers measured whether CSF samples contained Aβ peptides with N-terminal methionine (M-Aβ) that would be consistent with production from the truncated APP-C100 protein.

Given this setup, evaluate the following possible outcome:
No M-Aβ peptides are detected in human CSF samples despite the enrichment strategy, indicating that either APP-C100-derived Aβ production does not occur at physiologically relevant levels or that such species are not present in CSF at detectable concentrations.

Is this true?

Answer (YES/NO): NO